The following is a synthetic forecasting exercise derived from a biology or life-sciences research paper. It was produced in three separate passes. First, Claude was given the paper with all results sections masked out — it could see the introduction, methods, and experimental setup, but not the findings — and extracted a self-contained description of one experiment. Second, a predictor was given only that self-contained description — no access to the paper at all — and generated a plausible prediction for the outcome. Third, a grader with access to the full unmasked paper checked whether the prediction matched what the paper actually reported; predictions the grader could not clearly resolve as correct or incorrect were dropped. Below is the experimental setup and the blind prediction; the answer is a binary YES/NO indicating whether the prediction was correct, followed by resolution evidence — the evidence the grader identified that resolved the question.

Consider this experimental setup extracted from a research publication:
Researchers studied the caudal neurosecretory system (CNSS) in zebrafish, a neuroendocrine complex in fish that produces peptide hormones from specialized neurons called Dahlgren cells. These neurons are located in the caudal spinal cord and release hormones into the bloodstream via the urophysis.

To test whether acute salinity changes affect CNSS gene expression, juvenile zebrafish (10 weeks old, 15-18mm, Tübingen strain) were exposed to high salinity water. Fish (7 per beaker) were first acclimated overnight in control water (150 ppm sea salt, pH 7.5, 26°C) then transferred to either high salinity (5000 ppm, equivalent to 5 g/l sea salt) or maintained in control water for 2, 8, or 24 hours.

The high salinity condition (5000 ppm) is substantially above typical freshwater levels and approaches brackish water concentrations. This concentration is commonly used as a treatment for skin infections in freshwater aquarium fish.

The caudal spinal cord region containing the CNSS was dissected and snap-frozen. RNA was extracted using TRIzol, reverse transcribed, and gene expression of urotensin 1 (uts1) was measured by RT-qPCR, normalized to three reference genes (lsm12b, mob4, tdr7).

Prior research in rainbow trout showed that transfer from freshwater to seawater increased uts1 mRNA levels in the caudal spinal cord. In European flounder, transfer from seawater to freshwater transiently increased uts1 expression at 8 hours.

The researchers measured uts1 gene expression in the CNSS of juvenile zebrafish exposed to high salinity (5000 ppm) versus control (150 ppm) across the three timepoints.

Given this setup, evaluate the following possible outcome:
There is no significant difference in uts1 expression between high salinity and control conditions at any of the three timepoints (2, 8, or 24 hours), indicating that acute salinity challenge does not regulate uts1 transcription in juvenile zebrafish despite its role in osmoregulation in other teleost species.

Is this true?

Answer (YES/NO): NO